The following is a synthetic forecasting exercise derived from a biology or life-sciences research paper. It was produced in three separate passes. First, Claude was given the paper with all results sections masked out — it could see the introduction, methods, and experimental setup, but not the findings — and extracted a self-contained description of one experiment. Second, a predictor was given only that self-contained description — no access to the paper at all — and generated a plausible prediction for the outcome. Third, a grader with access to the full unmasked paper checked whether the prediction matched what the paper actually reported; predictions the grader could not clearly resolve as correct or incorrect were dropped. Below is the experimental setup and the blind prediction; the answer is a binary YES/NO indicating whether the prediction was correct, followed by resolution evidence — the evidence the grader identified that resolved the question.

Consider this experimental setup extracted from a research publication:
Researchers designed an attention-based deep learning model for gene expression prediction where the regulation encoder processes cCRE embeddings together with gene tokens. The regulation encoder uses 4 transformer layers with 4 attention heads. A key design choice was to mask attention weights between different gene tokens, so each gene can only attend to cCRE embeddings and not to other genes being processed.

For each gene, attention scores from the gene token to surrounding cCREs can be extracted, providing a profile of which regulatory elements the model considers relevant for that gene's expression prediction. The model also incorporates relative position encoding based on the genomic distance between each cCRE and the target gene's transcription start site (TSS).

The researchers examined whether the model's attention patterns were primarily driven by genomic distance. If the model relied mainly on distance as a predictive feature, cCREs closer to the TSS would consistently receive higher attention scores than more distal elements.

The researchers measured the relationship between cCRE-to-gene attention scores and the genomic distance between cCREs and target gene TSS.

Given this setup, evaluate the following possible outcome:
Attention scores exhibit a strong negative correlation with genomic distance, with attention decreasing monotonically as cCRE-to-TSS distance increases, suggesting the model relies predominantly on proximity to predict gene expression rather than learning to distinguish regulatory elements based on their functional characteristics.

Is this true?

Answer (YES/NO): NO